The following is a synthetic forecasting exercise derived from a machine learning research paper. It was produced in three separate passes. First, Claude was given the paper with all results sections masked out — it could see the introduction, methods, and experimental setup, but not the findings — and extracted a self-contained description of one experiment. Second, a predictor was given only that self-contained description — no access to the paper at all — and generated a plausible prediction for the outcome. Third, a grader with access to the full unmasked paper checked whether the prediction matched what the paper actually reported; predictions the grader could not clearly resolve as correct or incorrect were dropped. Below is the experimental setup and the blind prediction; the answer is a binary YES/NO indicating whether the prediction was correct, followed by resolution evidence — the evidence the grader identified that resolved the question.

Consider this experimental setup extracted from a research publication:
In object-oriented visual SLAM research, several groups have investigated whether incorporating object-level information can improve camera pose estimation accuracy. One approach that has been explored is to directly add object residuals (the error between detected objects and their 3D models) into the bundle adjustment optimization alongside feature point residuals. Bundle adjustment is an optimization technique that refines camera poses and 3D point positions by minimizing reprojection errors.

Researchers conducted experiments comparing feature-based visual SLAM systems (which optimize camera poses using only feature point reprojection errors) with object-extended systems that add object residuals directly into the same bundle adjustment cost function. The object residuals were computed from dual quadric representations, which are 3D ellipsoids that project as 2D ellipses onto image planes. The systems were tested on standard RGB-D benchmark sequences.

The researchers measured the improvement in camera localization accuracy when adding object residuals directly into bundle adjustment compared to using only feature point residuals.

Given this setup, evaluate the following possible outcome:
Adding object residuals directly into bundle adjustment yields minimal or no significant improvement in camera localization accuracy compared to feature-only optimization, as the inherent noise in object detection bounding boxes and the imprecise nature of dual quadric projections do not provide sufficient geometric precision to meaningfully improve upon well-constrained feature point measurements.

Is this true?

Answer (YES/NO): YES